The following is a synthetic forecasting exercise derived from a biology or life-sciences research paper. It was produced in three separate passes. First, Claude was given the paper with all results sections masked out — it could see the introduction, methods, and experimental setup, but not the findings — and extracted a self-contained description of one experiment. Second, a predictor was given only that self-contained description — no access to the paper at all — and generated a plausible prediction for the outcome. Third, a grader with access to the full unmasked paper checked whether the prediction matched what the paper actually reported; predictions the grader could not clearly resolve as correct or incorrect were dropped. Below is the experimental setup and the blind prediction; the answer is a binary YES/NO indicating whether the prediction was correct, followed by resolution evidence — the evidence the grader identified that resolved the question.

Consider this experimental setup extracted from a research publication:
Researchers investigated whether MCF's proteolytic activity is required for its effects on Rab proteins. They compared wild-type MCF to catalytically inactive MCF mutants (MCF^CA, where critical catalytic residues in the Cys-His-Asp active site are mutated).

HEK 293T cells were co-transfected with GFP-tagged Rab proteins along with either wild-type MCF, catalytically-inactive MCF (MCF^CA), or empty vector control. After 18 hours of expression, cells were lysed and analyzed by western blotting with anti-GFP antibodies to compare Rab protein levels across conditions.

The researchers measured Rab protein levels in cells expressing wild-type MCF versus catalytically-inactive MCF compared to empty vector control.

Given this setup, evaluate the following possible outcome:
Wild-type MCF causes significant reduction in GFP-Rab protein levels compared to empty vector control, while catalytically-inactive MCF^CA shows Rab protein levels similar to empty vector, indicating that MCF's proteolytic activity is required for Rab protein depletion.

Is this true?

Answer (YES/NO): YES